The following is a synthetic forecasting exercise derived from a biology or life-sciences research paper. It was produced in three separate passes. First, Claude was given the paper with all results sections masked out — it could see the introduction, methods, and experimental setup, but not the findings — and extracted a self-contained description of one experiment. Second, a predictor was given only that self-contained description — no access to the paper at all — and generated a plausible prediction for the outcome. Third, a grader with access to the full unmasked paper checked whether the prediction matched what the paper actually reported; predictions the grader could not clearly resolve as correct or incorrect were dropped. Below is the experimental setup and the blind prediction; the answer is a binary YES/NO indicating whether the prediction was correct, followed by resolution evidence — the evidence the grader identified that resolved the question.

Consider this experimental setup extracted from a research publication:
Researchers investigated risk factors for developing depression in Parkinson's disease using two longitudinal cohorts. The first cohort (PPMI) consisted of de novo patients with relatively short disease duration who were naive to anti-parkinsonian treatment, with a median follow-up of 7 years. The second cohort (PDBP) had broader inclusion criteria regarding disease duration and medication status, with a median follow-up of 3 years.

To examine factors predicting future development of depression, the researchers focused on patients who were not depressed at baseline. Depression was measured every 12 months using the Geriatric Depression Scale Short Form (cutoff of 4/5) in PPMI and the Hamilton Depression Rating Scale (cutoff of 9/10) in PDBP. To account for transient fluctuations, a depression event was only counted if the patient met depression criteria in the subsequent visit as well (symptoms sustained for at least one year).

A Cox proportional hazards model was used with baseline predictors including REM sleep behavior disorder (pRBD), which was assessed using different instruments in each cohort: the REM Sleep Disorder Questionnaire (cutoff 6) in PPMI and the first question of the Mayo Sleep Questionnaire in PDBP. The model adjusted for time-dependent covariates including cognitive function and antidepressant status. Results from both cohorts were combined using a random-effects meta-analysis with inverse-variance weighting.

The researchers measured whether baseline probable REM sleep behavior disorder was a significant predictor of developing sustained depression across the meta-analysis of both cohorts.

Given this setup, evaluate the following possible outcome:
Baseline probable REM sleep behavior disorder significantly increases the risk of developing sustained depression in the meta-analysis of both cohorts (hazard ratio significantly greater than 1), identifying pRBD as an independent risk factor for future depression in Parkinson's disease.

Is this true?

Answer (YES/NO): YES